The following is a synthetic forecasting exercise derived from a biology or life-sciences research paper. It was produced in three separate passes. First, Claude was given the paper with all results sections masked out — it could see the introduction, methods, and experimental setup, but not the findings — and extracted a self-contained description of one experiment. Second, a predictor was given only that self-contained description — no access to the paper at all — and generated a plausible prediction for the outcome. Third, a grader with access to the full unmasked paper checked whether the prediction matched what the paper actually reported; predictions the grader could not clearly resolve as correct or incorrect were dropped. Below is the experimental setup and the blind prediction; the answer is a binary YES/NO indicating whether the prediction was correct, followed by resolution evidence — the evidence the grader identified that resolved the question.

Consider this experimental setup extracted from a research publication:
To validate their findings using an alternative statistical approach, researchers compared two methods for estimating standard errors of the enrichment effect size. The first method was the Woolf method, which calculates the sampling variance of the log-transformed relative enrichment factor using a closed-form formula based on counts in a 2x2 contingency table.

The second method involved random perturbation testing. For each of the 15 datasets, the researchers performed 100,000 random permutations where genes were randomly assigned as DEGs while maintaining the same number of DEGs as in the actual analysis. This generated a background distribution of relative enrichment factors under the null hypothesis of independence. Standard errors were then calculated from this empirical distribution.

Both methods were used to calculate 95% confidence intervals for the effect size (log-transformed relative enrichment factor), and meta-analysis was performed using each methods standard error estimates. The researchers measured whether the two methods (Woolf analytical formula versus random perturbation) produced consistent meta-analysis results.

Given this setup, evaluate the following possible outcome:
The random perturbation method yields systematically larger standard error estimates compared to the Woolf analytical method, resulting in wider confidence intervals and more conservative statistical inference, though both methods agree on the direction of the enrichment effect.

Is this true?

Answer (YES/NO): NO